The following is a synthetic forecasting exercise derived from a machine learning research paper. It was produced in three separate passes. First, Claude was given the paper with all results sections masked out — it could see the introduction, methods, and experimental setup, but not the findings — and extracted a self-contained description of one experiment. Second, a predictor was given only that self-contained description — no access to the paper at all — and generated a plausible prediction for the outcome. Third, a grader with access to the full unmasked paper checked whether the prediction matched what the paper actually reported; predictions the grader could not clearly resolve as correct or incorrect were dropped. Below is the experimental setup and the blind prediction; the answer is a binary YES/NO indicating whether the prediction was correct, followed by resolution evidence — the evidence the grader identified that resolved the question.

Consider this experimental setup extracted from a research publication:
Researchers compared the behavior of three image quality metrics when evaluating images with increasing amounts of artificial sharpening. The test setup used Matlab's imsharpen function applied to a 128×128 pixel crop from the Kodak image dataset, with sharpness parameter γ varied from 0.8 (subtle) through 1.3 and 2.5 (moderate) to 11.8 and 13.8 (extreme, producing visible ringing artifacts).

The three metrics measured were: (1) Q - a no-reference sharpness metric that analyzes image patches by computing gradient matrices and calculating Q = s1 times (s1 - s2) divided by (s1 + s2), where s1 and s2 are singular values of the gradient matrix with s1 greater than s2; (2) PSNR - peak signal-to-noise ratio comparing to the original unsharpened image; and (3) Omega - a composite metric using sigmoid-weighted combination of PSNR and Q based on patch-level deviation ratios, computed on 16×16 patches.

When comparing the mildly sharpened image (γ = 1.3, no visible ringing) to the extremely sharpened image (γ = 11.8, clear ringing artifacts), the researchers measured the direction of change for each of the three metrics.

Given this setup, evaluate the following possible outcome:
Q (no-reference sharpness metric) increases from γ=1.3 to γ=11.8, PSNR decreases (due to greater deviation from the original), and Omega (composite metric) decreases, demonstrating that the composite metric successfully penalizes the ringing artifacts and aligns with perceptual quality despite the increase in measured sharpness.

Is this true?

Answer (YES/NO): NO